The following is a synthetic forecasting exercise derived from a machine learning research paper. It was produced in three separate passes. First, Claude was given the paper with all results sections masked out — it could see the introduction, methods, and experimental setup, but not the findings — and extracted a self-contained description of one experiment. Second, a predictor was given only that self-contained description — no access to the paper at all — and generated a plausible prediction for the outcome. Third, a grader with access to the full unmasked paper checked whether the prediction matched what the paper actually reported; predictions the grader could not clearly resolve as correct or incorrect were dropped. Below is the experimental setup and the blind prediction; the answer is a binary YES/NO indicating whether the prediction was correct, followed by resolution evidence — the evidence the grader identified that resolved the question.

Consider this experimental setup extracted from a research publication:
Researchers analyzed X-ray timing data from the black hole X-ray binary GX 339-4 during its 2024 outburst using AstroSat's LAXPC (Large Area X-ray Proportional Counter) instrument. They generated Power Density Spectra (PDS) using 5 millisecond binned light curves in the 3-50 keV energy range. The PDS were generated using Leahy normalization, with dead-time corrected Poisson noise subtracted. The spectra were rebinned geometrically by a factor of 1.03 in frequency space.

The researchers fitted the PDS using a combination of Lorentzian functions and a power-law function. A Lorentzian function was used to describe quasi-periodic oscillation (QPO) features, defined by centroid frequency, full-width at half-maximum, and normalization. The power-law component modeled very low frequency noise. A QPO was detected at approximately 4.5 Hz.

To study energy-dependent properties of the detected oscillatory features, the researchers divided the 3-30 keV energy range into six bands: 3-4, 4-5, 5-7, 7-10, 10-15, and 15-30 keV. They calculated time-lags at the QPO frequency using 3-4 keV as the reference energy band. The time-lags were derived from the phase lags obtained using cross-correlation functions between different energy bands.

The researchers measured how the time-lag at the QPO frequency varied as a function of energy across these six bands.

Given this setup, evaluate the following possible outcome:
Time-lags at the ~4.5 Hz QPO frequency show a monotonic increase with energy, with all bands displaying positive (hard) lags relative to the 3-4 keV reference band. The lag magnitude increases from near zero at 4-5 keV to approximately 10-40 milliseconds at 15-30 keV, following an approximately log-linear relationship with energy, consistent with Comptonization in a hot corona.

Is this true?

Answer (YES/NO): NO